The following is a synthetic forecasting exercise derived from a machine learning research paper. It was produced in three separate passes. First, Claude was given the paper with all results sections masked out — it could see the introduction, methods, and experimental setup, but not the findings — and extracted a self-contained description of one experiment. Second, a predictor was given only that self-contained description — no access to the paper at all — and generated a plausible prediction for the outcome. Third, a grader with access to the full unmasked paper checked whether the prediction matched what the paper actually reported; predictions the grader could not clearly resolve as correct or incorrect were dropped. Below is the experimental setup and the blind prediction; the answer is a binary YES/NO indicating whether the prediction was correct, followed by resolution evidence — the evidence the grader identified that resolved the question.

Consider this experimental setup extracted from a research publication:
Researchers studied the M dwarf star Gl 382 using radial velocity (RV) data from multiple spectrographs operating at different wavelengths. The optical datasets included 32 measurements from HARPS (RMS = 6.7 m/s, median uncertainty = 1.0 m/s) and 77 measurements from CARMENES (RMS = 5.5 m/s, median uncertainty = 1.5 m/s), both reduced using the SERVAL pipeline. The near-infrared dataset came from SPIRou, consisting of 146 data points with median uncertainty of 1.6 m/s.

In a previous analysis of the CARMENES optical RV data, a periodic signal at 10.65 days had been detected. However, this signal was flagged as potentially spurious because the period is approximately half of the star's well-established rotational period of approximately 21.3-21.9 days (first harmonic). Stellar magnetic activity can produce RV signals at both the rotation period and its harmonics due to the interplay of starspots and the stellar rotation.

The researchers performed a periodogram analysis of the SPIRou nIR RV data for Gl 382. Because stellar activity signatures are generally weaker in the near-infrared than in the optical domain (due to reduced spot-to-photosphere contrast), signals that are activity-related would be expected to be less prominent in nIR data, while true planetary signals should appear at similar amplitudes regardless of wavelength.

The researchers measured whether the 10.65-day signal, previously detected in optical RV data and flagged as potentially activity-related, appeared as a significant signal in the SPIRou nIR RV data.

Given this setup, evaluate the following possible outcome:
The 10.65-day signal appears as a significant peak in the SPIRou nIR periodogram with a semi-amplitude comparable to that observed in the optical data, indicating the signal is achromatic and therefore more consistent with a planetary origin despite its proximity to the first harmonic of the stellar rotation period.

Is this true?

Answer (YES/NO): NO